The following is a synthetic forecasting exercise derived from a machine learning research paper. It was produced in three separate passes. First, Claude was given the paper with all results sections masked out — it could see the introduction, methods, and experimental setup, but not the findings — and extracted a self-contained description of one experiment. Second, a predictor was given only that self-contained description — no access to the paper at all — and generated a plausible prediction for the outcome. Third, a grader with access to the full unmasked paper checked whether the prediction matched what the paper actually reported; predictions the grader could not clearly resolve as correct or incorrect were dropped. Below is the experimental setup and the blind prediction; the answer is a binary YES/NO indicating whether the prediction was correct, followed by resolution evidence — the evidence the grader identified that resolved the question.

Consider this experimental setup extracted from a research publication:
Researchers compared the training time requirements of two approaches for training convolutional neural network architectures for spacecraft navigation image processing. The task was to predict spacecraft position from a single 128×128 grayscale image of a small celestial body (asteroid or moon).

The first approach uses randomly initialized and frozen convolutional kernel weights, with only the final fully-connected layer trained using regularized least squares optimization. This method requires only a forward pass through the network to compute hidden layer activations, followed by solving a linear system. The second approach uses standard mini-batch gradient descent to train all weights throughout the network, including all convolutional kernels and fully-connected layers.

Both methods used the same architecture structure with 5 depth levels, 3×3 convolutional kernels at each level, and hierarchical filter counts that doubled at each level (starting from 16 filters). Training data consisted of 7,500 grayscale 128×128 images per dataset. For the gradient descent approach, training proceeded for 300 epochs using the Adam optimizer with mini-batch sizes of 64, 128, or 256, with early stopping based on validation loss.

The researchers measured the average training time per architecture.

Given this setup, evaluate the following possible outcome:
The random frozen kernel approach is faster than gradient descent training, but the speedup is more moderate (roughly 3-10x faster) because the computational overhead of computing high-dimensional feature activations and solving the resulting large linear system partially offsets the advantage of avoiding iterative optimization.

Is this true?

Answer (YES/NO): NO